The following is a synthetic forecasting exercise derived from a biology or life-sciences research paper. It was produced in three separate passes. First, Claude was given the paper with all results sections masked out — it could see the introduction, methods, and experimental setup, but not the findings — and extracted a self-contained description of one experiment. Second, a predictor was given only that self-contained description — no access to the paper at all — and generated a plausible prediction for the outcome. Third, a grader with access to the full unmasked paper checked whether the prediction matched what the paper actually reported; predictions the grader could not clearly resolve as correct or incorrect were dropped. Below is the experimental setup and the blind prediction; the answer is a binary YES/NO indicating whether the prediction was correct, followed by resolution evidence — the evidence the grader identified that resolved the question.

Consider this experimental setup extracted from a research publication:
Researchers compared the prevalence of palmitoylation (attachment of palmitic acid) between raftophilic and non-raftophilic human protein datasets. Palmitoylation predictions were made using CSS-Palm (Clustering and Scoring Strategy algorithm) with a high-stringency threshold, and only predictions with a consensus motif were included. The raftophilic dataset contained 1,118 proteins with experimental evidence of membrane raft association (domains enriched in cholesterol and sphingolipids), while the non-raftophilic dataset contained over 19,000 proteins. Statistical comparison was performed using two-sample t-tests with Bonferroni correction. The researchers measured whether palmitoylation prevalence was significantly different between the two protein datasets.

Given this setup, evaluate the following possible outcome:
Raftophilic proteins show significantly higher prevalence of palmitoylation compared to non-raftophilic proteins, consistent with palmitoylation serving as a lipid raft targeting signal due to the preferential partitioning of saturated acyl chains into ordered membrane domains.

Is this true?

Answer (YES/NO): YES